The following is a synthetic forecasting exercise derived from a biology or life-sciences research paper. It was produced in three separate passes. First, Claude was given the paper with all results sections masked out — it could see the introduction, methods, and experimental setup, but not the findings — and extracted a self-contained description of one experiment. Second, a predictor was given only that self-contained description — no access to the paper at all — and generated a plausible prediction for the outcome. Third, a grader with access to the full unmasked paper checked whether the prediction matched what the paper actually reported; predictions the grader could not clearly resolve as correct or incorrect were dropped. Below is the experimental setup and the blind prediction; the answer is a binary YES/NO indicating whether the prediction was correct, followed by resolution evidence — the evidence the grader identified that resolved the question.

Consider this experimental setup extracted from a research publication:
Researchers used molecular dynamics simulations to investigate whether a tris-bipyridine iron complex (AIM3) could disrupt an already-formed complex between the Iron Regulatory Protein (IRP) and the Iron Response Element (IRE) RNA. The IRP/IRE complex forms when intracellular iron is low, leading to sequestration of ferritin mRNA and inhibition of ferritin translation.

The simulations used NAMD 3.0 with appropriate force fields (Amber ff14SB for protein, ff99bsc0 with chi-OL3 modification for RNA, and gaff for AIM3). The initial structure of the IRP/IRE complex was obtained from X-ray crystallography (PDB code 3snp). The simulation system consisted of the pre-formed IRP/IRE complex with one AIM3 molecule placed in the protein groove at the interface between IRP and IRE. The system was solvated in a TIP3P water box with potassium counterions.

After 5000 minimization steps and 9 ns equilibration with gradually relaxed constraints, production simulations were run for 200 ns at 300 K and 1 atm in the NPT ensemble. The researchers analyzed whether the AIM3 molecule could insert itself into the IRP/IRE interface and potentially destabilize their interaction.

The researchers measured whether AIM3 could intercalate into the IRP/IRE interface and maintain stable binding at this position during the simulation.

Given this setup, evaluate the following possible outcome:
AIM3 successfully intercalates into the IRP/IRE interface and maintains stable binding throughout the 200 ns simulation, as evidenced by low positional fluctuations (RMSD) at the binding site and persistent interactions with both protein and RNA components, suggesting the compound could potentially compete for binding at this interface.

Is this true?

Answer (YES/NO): NO